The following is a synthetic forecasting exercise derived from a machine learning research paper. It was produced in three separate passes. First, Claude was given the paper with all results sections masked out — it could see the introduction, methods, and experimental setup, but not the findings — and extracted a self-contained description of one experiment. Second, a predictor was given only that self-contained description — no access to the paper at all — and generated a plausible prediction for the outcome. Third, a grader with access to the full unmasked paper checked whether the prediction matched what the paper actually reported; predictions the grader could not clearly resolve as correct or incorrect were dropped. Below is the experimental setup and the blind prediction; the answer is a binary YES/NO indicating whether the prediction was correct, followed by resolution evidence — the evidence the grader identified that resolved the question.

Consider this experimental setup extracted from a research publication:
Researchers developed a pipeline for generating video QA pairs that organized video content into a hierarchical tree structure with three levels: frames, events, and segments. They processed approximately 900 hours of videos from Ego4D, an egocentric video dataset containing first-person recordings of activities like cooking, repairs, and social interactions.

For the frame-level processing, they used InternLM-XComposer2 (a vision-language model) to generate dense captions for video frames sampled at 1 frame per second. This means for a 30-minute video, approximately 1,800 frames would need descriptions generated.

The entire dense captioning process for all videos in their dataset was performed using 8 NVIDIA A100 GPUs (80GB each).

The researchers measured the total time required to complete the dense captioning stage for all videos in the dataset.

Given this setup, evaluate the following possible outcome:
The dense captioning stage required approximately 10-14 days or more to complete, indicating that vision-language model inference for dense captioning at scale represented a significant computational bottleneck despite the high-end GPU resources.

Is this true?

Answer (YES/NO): NO